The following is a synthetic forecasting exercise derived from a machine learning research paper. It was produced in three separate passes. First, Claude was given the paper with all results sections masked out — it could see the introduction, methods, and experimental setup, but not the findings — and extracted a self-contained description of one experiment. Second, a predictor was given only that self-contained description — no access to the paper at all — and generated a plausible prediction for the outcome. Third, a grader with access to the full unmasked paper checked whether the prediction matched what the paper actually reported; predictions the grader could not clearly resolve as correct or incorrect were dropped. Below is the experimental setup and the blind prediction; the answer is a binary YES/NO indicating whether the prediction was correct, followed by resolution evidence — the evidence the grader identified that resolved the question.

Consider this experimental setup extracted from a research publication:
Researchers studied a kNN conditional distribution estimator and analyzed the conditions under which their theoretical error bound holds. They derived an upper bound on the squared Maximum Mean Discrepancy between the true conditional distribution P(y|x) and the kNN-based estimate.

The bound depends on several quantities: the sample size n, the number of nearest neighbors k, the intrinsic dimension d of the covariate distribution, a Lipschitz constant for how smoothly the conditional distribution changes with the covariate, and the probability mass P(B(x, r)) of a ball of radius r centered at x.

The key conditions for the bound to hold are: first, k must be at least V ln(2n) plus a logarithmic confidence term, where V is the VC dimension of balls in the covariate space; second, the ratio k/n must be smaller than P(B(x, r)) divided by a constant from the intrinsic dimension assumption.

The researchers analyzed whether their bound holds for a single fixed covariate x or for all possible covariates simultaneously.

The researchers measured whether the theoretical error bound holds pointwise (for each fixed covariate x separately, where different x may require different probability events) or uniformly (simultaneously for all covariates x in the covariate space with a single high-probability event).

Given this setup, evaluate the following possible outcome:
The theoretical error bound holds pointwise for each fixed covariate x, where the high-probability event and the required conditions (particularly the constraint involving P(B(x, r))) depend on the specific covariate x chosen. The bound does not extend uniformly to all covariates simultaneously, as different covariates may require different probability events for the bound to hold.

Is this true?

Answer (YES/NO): NO